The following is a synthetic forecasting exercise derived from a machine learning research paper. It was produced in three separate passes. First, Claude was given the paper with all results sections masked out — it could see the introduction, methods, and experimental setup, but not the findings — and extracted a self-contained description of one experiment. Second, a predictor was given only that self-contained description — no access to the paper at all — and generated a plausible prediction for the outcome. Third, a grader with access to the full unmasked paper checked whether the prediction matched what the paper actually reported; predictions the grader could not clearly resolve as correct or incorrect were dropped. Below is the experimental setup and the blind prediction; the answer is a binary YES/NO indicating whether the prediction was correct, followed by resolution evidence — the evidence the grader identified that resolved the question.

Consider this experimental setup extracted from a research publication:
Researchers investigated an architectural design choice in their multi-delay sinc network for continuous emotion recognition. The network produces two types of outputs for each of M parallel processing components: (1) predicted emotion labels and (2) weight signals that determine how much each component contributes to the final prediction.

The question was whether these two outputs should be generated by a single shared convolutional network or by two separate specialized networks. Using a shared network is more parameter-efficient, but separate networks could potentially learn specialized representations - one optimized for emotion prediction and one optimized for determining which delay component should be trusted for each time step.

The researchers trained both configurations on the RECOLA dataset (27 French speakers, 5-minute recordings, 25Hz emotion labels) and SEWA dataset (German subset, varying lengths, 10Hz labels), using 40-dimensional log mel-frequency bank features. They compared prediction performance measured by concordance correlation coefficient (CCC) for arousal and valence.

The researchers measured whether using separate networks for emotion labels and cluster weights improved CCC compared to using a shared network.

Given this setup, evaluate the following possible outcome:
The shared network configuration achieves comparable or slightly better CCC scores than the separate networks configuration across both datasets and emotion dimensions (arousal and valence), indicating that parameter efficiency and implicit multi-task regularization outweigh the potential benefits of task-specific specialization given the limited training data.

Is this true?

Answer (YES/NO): NO